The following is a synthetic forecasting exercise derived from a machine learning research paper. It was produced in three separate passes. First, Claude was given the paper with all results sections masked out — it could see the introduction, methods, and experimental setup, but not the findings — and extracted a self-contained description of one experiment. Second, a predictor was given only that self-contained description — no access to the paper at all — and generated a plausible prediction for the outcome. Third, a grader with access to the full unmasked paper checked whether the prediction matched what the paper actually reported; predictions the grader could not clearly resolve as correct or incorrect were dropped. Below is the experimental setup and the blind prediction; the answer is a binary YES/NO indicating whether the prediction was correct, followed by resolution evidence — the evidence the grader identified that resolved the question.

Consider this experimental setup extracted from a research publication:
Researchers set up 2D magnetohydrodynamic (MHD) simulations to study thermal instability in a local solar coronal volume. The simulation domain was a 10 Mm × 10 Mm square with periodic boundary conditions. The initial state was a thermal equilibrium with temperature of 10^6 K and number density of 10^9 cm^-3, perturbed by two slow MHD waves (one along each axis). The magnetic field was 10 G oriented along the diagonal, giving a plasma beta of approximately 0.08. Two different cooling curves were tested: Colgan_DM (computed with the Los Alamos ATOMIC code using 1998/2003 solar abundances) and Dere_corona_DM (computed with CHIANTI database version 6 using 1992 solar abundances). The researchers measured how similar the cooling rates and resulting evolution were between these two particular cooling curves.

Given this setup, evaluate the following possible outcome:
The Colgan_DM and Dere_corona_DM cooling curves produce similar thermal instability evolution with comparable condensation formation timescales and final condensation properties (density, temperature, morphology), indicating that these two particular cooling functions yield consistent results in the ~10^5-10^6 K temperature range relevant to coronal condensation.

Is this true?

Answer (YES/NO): YES